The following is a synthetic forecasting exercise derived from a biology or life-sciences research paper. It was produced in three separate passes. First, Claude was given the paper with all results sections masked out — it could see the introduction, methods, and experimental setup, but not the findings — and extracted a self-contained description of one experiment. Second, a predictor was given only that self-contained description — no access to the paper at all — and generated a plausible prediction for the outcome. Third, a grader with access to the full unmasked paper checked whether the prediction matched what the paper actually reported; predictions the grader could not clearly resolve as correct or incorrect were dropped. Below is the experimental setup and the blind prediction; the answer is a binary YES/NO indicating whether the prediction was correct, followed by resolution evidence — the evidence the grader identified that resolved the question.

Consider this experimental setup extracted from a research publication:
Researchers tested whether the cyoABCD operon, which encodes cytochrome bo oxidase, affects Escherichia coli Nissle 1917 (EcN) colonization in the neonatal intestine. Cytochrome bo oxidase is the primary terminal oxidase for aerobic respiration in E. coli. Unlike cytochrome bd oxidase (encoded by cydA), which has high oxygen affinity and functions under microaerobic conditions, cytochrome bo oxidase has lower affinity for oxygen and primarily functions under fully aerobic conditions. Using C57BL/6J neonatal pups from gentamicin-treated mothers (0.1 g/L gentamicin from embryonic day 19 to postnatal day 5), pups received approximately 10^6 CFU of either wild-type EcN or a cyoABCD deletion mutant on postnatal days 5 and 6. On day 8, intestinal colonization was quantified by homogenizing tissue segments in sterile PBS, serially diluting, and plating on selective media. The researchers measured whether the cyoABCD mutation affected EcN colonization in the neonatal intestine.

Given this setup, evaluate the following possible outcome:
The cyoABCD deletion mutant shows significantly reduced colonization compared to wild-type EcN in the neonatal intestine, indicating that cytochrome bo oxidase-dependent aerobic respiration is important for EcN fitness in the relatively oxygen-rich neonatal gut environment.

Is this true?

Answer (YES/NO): NO